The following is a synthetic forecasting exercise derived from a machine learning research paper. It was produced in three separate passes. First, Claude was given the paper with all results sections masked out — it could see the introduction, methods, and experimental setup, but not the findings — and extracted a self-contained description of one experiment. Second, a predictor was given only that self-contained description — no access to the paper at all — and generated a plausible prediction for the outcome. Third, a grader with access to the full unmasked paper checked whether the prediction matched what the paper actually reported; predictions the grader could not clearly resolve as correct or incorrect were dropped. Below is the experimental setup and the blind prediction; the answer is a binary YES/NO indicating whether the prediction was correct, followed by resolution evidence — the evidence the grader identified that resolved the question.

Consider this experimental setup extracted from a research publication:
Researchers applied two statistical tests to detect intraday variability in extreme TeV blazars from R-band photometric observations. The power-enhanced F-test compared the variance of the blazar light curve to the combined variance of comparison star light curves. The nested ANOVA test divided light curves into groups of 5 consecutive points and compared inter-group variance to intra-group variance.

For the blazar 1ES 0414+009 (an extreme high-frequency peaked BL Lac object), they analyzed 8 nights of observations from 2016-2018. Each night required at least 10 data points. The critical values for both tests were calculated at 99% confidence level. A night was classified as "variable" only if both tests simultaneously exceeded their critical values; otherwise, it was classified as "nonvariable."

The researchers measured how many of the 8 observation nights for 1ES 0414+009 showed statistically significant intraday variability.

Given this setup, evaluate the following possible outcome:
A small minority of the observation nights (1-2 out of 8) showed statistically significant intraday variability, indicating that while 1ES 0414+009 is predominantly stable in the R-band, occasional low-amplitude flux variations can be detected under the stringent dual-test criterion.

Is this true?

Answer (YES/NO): NO